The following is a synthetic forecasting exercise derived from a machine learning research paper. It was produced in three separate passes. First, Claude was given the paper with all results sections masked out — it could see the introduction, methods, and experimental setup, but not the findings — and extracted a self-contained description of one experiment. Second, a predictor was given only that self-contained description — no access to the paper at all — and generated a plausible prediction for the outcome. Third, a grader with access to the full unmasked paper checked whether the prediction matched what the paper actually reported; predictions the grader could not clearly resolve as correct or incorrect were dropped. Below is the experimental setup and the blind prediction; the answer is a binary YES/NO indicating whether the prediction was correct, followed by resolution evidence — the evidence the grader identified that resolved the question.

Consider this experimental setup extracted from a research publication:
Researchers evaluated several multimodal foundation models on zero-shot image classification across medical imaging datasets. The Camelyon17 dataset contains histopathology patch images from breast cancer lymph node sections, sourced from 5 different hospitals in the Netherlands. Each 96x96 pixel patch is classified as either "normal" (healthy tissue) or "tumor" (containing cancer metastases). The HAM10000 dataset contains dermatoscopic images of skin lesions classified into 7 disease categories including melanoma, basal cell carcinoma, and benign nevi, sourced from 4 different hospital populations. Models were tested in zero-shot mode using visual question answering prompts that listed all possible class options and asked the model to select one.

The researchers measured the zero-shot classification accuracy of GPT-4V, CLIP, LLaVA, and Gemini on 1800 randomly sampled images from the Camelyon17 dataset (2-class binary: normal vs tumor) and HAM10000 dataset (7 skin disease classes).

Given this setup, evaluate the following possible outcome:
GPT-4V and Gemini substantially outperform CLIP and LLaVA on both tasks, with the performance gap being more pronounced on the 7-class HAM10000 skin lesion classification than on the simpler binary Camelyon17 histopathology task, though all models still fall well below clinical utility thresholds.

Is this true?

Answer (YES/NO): NO